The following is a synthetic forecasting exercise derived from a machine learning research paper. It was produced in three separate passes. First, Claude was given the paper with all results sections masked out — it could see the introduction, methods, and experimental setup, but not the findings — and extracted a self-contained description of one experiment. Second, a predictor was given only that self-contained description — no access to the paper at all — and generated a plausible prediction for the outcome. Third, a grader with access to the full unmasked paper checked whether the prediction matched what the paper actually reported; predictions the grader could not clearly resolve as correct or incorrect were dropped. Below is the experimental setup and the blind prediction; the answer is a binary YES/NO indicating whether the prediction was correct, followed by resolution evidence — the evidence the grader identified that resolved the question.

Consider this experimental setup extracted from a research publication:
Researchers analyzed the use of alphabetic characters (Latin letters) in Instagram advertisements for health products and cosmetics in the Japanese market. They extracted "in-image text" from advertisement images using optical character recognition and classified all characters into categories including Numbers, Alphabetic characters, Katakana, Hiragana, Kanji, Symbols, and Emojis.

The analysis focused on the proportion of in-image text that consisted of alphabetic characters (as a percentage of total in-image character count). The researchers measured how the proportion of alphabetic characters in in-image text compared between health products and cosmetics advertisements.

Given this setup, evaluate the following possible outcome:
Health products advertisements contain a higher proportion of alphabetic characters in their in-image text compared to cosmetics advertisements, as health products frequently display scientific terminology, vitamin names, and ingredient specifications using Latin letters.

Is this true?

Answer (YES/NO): NO